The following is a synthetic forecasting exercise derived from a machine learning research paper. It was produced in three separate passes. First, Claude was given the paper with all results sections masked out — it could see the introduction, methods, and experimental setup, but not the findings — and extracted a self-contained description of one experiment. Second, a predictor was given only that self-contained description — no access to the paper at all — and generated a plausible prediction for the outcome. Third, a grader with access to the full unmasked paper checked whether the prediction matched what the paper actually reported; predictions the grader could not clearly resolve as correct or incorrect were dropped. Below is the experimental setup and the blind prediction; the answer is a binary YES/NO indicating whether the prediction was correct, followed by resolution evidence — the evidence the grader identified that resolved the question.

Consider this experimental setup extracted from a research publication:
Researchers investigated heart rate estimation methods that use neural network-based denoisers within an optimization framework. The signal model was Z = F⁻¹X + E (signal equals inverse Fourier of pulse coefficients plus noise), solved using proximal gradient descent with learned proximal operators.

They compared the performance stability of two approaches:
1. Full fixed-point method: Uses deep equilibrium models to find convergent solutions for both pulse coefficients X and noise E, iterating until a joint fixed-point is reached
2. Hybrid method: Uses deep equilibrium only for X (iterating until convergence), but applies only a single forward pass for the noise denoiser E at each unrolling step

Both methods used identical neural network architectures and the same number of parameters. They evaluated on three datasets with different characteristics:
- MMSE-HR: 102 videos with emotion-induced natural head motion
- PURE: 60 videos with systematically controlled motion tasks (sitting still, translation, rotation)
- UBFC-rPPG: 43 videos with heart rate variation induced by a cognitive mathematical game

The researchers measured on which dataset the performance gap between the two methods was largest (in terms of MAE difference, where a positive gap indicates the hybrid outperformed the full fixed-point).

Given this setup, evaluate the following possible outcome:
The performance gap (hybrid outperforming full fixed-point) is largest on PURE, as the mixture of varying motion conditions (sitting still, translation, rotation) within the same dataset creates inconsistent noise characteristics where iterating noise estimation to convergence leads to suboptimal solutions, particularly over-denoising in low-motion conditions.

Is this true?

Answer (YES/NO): NO